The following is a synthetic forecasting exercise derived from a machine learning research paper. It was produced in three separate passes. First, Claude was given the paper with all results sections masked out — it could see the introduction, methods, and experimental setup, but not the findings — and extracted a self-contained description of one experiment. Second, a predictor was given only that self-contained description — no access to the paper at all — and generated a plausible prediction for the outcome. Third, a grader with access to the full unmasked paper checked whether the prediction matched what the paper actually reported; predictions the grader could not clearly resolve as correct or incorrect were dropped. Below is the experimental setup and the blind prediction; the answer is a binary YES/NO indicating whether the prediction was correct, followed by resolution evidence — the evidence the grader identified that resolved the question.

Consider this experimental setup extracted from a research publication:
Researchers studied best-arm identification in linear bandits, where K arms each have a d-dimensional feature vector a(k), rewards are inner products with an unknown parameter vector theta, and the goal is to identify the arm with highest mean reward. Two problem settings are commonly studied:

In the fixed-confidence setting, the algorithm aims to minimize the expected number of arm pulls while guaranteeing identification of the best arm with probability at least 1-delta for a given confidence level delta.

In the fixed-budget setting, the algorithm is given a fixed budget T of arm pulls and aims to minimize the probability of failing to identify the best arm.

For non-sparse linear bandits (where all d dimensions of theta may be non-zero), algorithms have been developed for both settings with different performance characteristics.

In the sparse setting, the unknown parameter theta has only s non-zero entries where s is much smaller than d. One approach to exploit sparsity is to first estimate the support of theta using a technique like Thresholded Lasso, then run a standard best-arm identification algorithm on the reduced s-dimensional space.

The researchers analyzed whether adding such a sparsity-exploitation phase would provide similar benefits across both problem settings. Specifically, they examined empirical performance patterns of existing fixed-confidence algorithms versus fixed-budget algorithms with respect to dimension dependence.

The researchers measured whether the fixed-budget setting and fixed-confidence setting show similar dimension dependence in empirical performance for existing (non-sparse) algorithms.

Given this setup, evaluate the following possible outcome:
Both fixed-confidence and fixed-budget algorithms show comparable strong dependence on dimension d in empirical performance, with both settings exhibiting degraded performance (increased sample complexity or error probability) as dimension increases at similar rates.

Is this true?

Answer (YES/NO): NO